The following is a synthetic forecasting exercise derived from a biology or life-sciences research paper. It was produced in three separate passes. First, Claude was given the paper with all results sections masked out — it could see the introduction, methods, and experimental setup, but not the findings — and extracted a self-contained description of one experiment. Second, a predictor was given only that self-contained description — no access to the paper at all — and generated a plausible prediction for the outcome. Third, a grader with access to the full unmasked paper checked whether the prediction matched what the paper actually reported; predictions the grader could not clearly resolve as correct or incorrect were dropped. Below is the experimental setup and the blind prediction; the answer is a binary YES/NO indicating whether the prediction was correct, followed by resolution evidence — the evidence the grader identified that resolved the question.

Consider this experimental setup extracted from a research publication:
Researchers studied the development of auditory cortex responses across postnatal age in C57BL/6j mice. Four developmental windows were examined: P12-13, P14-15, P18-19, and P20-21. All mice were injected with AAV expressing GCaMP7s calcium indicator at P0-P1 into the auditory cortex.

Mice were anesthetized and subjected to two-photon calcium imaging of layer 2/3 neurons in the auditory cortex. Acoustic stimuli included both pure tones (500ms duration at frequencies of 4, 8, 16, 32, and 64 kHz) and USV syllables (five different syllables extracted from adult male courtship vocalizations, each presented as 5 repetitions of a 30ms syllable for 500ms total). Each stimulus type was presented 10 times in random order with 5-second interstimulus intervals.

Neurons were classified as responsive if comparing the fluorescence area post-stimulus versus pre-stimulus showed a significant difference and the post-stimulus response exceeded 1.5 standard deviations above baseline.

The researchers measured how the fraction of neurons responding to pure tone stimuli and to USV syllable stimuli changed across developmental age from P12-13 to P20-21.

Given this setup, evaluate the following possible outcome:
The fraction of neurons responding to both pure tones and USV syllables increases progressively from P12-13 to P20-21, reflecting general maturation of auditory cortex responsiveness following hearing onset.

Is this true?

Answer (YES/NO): YES